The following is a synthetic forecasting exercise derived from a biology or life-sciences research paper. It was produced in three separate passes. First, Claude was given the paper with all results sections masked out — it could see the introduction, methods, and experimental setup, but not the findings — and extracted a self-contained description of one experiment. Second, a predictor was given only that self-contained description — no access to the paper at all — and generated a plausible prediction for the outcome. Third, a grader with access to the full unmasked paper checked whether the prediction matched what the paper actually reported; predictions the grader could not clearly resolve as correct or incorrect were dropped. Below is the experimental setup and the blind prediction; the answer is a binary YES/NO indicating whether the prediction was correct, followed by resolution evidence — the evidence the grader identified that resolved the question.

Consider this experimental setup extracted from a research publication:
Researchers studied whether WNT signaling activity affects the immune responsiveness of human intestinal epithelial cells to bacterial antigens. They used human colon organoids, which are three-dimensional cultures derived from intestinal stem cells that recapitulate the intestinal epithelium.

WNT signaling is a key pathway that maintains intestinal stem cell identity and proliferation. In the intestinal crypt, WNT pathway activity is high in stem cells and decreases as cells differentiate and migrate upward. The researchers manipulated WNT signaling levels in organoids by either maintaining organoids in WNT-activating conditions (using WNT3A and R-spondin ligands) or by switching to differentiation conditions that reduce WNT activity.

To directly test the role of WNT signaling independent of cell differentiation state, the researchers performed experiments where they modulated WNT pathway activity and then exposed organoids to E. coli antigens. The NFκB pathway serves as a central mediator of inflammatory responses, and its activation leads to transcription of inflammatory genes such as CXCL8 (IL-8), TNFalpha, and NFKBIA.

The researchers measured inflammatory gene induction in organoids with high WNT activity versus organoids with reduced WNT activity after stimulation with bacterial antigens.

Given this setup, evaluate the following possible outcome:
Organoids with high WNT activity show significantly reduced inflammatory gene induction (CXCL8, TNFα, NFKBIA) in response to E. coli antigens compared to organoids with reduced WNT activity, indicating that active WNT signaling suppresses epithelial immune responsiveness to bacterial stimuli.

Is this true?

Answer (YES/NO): NO